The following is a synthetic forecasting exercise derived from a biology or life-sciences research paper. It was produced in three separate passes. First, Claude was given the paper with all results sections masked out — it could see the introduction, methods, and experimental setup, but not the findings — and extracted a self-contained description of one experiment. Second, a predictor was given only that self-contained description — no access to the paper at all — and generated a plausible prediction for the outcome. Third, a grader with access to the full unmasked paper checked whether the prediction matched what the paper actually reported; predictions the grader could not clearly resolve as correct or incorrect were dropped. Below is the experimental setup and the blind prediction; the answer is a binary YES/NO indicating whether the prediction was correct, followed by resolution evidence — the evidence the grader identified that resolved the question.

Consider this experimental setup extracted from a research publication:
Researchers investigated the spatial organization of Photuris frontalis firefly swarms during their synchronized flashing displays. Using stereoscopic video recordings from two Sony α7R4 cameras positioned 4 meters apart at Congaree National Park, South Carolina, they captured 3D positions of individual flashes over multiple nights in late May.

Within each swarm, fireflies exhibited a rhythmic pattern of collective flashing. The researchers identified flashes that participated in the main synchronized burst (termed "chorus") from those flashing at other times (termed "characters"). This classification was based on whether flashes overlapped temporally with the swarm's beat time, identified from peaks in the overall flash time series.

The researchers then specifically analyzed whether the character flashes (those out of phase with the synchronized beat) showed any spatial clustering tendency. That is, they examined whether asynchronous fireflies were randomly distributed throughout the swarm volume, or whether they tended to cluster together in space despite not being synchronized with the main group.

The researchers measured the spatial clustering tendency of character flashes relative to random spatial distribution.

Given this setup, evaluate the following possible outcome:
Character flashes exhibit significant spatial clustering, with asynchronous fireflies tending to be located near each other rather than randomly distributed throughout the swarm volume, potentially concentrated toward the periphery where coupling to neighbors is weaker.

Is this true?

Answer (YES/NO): NO